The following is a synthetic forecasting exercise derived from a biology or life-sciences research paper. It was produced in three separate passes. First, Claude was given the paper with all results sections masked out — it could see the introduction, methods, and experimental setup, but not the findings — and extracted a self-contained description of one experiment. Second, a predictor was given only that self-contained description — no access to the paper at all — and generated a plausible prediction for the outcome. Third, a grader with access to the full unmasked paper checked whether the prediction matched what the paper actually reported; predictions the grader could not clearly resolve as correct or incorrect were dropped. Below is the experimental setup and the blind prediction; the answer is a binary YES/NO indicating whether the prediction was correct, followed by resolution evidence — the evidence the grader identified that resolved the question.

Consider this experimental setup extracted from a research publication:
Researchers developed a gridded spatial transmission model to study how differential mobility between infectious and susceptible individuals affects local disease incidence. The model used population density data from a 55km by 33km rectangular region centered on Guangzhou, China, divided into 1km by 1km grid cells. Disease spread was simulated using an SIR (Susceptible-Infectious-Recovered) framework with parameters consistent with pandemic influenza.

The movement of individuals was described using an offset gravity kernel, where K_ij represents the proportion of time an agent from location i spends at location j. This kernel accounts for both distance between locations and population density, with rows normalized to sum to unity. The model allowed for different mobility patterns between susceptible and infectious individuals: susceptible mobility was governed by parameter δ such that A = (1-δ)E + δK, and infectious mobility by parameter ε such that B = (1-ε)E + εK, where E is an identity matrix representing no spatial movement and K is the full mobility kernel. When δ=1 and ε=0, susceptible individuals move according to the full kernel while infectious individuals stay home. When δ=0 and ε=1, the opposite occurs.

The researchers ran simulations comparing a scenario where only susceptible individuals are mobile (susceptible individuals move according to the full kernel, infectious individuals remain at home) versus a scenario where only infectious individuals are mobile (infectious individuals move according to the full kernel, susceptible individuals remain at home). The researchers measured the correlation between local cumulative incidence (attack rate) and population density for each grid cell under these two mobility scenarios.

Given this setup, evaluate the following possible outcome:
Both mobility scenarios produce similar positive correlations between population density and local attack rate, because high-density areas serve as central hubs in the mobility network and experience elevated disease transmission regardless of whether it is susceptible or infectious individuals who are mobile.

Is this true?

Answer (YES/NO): NO